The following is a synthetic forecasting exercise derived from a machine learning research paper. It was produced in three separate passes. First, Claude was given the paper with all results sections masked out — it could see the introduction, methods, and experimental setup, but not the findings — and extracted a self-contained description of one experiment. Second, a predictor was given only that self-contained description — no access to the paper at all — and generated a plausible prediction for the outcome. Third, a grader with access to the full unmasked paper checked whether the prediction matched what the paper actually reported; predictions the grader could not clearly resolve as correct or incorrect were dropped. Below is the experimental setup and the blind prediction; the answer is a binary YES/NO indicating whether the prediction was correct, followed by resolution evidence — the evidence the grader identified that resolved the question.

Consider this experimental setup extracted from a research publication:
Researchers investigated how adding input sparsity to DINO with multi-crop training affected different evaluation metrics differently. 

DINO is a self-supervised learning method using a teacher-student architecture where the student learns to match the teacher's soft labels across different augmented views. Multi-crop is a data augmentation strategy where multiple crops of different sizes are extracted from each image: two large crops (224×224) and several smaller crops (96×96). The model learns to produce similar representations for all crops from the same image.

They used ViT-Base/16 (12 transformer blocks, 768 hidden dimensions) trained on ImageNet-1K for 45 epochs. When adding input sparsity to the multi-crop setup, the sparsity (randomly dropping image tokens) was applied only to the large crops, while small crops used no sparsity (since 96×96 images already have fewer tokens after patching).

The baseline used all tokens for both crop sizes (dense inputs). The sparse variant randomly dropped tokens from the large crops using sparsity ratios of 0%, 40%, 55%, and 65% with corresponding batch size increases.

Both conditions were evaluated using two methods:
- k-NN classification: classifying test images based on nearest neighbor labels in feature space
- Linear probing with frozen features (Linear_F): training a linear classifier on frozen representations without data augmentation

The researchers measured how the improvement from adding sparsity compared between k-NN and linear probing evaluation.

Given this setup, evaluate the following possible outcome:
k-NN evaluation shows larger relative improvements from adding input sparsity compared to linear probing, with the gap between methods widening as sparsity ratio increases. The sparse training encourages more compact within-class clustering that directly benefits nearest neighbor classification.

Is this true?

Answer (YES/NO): NO